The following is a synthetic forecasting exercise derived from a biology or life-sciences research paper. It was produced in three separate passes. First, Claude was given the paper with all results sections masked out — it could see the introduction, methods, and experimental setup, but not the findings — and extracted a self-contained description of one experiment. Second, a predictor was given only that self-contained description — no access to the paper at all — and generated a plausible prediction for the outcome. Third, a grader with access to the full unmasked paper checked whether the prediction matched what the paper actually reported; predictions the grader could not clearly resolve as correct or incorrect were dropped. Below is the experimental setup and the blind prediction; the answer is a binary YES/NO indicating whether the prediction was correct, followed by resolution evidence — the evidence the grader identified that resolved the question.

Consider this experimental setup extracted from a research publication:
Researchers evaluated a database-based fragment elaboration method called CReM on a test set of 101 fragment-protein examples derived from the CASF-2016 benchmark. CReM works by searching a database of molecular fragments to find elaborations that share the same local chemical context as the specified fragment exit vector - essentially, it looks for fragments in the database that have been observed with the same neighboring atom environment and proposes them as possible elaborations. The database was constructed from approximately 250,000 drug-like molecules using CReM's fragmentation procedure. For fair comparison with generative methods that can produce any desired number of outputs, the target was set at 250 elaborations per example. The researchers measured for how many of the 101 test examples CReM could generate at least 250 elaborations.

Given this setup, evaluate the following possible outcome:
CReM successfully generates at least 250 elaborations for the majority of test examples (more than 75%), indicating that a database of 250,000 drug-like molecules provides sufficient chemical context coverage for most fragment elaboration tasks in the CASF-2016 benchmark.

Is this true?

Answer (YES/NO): NO